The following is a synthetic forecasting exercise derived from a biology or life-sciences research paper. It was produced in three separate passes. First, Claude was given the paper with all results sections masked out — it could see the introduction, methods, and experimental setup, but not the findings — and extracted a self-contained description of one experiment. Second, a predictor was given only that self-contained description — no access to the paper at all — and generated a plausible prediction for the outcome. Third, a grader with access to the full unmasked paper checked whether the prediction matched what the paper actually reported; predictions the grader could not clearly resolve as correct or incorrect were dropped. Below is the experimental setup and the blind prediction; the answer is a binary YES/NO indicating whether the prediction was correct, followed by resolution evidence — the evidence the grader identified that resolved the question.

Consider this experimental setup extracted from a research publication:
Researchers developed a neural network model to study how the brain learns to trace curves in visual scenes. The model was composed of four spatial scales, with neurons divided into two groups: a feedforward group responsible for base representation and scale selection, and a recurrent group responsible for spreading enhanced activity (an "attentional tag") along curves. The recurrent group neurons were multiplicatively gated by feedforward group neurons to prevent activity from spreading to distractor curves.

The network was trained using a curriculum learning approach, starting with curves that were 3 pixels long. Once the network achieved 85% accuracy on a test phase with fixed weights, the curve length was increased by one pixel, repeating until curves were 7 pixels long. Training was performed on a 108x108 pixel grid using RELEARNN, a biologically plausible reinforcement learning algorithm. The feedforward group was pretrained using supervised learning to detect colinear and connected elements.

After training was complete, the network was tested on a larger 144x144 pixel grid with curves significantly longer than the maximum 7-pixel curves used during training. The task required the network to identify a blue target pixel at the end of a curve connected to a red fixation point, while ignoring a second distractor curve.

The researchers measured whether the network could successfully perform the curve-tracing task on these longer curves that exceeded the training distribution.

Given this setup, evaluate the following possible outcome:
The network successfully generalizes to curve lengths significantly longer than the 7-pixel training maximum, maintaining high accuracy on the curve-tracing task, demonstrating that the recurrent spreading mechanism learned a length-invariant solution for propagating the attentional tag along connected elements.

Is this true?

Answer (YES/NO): YES